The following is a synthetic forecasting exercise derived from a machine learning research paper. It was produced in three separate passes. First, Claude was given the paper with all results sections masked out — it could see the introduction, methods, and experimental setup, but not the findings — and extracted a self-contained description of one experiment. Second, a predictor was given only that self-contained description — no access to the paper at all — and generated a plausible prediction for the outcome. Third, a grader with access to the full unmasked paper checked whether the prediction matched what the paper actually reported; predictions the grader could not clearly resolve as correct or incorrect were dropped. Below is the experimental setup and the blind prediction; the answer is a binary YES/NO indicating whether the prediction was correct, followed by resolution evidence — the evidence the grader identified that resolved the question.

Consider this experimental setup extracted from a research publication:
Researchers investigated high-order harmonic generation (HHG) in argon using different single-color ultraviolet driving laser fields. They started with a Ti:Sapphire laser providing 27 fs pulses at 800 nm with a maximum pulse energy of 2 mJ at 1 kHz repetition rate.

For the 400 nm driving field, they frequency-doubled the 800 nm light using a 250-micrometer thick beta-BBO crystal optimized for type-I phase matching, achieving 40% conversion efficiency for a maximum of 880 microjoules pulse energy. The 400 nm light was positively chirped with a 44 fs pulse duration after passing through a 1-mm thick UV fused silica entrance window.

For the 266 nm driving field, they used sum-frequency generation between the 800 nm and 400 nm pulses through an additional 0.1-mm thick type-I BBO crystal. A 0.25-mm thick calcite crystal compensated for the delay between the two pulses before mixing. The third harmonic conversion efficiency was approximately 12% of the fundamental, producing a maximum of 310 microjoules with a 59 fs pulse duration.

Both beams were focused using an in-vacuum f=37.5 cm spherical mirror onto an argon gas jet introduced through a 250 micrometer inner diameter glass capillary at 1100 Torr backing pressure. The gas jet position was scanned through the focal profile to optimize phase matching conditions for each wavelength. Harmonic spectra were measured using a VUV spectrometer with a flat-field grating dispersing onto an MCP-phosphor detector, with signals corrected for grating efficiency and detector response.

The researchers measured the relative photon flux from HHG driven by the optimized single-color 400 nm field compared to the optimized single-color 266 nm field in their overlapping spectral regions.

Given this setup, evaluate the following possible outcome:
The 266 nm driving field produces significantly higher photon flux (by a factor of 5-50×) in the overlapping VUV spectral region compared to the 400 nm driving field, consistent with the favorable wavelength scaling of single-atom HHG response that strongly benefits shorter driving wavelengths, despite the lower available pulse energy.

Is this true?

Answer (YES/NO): NO